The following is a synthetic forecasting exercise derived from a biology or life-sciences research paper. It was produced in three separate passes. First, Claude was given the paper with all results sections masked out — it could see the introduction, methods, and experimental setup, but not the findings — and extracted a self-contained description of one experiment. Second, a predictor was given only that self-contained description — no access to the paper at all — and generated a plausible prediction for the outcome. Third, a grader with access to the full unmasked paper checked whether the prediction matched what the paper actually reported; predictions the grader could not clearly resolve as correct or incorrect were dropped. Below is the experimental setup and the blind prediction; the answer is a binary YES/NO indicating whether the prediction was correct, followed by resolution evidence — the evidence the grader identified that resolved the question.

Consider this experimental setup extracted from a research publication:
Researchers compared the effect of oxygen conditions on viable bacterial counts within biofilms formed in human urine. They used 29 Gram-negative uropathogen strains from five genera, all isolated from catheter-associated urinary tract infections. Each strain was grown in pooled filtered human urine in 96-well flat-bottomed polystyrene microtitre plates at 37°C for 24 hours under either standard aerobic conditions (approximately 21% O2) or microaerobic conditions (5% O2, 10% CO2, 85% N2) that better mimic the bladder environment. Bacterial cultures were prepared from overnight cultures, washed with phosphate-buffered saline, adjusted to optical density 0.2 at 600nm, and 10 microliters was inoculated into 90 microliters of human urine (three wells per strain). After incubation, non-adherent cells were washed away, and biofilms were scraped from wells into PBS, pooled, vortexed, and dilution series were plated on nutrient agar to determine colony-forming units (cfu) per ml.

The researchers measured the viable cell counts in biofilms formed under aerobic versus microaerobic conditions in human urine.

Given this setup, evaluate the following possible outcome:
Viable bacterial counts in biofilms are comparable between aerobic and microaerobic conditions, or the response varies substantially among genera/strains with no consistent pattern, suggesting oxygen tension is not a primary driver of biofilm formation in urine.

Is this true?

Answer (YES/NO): YES